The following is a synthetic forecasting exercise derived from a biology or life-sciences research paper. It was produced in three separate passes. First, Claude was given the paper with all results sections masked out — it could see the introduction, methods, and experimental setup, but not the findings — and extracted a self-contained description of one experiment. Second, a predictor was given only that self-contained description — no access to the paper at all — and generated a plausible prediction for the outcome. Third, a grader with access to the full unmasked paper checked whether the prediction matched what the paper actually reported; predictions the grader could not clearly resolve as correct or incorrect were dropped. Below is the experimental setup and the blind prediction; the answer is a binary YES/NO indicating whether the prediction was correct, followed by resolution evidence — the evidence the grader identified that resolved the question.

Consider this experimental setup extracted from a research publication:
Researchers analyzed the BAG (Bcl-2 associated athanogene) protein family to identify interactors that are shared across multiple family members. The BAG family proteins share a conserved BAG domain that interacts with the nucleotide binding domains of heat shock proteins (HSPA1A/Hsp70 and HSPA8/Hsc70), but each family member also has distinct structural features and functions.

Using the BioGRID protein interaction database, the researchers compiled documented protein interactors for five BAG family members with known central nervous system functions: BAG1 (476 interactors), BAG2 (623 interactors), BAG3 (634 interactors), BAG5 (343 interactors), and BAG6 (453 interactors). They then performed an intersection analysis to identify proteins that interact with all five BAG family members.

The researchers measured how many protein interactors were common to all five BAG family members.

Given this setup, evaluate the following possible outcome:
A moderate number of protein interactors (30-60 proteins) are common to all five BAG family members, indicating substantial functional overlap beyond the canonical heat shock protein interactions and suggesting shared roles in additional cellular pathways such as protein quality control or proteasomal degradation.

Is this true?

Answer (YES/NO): NO